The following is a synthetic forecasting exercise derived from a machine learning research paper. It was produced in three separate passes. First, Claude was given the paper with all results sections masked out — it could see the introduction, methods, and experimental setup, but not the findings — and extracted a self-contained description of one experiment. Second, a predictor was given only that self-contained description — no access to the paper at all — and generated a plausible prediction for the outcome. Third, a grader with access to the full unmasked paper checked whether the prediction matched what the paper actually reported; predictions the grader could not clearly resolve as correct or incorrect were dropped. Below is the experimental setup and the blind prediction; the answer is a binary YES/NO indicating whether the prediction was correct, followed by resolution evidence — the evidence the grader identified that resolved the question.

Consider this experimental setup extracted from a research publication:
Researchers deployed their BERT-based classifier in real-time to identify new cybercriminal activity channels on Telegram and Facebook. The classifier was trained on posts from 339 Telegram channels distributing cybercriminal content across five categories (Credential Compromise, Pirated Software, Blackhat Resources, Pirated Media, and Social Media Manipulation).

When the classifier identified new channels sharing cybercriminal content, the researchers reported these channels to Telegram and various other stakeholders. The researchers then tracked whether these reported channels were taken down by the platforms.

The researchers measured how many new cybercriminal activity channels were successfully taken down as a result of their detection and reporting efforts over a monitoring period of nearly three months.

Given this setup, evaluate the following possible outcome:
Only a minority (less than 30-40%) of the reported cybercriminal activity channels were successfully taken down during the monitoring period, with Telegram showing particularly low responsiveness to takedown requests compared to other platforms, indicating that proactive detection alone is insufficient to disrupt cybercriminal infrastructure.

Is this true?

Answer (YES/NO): NO